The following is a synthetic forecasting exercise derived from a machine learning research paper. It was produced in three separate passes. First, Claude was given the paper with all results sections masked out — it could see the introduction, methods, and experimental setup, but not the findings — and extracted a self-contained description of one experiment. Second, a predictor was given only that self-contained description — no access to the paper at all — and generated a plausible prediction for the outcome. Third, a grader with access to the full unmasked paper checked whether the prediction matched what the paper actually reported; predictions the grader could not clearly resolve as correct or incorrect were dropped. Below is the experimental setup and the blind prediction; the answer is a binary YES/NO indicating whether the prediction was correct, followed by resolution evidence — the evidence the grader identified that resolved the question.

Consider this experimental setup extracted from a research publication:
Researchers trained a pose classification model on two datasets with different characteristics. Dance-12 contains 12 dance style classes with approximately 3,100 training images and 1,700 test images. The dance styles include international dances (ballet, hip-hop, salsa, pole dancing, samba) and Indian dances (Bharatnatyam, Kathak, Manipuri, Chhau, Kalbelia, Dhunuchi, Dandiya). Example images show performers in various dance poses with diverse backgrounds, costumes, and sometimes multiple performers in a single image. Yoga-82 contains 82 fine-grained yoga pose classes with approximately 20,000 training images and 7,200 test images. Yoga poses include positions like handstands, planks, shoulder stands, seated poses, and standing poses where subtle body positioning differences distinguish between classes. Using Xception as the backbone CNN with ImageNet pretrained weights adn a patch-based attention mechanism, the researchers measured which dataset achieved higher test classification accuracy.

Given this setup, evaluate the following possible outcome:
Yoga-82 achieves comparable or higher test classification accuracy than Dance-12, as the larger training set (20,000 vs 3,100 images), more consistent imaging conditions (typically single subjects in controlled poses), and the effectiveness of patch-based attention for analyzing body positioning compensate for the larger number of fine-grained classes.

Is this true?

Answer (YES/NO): YES